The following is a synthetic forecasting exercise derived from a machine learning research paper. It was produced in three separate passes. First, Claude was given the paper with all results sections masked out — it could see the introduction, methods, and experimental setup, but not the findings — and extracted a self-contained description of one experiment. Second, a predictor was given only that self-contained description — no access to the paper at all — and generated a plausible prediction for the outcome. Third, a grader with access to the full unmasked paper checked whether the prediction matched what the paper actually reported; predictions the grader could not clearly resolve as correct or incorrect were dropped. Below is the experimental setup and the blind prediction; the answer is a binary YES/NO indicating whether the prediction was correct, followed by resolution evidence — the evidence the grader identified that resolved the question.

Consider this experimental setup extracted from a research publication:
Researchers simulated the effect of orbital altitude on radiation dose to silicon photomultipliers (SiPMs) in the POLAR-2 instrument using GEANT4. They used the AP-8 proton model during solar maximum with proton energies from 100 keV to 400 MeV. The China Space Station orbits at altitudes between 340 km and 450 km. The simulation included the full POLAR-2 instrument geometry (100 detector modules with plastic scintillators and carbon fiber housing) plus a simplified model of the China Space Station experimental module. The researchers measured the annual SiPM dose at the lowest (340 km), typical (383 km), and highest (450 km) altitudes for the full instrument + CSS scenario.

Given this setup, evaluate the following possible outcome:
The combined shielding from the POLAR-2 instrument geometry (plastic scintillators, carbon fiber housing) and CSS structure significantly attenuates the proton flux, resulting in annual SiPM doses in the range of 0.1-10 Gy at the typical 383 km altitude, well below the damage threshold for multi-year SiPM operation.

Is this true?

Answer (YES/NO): NO